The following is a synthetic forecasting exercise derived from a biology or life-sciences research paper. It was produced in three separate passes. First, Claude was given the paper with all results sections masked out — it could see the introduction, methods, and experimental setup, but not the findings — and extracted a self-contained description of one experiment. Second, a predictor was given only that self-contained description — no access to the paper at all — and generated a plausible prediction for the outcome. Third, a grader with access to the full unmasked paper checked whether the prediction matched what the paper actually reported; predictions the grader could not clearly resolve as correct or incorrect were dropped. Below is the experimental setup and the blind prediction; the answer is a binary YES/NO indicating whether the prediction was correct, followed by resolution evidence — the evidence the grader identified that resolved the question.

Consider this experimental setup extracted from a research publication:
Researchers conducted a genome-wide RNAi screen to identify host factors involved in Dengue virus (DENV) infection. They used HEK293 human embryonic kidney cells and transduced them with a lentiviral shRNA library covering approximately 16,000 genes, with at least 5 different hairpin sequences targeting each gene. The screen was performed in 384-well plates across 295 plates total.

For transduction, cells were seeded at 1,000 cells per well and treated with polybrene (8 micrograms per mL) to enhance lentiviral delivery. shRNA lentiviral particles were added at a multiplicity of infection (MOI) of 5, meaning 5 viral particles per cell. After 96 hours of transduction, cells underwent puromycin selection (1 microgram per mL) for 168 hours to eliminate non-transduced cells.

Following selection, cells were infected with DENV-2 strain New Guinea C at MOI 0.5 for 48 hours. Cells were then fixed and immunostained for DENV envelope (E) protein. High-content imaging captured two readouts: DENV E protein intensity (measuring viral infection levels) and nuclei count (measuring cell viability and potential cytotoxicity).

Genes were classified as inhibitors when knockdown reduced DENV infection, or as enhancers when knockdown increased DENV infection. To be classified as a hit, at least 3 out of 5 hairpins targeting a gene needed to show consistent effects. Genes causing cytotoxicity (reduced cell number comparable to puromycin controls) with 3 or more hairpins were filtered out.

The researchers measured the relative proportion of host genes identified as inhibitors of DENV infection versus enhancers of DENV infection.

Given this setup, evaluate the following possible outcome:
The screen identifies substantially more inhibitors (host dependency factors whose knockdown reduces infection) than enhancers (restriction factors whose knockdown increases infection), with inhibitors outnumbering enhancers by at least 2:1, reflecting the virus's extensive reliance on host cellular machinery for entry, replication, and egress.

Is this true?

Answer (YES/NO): YES